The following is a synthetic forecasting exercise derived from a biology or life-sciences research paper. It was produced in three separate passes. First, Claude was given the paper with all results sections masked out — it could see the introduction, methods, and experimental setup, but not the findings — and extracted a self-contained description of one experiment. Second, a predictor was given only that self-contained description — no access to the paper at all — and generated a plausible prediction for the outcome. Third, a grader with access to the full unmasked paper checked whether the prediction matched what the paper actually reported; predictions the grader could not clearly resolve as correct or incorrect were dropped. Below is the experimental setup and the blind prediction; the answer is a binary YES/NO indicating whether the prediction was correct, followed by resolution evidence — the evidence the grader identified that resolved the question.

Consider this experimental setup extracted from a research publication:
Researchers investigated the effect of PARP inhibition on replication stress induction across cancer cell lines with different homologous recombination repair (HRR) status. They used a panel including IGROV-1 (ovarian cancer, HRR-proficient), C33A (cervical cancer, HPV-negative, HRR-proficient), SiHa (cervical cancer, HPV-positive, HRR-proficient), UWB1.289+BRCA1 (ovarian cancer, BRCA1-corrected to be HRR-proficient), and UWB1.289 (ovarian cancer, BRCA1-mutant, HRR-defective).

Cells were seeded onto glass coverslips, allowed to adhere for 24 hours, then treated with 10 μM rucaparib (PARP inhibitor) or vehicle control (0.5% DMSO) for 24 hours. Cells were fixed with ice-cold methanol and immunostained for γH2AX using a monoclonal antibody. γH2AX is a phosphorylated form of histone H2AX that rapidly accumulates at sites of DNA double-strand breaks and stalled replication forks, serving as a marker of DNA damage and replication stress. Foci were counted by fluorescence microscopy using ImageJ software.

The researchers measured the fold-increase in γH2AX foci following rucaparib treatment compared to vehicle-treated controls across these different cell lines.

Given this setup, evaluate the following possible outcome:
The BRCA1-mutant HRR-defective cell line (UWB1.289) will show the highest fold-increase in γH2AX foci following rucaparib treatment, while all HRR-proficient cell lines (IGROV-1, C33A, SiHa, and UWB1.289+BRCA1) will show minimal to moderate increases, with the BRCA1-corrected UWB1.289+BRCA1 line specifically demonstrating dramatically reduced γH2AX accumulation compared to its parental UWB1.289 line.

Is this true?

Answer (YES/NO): NO